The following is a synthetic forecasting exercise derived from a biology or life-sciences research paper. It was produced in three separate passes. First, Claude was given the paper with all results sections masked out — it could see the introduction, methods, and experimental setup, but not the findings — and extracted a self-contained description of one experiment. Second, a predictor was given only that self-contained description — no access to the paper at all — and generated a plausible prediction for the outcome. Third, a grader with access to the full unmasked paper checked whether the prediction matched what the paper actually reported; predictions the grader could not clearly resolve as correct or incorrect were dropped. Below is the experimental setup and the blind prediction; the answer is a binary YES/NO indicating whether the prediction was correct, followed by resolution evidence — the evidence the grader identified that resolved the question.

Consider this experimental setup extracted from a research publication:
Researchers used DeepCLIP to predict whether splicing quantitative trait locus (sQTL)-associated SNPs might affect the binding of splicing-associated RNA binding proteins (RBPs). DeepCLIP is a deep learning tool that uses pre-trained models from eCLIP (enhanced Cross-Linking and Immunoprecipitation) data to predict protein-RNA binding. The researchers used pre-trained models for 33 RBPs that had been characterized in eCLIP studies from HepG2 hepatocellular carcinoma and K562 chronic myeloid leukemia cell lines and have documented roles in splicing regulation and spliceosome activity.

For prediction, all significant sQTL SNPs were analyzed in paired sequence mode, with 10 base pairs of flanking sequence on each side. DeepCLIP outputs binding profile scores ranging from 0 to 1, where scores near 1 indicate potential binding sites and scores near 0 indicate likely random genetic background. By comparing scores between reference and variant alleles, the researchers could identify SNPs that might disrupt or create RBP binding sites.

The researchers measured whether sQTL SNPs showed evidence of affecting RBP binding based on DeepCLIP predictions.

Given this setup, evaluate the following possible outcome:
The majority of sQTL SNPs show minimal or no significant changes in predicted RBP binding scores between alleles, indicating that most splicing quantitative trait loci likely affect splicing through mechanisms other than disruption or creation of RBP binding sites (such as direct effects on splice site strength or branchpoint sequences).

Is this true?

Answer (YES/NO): NO